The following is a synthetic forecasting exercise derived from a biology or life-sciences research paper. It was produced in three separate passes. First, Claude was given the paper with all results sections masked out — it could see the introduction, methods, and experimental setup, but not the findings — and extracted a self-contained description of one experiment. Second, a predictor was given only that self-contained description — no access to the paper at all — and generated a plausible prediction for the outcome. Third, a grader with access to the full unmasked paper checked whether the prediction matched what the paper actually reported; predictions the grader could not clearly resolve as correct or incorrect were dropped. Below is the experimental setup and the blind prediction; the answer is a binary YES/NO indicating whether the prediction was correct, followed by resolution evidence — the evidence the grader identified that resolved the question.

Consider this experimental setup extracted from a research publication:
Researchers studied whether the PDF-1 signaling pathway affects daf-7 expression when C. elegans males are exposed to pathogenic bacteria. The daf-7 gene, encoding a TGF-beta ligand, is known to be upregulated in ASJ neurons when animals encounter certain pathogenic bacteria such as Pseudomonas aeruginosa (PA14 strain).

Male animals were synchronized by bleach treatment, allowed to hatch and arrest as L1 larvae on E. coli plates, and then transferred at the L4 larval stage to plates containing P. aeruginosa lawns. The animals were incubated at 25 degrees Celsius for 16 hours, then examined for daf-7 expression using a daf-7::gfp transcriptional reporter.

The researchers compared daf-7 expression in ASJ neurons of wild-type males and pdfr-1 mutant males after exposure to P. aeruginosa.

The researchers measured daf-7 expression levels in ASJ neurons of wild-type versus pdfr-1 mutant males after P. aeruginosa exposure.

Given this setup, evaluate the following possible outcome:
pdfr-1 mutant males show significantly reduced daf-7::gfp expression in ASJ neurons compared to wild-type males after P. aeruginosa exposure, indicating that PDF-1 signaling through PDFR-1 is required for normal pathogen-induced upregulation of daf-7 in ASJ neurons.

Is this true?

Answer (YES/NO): NO